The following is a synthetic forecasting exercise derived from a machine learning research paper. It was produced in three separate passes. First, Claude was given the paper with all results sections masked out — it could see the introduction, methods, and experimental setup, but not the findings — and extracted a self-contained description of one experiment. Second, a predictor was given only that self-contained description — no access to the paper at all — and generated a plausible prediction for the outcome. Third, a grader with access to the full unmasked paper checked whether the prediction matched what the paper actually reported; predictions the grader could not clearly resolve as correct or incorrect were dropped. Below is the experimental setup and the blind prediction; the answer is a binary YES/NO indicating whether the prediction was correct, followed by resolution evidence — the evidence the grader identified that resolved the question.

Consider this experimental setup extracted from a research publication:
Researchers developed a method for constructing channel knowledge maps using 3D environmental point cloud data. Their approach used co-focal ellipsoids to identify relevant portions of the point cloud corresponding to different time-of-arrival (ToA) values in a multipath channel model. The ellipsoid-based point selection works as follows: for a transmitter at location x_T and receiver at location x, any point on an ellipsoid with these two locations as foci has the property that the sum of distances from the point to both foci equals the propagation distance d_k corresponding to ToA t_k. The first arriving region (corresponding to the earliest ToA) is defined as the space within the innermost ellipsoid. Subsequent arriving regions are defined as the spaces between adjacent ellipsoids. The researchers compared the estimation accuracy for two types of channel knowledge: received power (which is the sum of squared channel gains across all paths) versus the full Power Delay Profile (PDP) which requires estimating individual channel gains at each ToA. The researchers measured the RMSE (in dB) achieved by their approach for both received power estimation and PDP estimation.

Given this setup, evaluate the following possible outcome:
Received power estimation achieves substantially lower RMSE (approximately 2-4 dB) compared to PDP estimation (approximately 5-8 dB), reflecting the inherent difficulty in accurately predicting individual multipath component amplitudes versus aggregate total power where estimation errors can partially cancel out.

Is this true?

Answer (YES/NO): NO